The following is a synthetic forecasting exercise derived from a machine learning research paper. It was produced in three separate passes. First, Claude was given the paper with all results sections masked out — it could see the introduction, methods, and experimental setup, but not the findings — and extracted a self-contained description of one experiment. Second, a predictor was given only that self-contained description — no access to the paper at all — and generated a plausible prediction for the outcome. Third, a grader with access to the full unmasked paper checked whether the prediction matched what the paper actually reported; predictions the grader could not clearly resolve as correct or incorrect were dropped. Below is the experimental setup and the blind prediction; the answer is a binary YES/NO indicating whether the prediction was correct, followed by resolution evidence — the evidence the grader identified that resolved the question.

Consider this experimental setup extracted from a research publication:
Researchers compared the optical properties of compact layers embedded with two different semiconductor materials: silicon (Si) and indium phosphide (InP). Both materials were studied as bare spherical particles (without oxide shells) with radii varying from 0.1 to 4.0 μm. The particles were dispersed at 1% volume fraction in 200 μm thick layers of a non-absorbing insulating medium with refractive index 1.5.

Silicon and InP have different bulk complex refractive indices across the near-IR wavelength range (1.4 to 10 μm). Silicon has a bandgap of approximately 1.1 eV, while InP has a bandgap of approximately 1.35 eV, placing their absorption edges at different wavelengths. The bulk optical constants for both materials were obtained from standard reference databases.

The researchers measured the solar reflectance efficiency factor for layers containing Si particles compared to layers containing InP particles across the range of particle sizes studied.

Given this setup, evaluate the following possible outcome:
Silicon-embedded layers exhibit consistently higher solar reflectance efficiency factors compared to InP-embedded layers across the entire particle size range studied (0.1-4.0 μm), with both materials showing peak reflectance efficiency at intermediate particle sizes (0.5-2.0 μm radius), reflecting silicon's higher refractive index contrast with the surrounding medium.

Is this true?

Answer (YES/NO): NO